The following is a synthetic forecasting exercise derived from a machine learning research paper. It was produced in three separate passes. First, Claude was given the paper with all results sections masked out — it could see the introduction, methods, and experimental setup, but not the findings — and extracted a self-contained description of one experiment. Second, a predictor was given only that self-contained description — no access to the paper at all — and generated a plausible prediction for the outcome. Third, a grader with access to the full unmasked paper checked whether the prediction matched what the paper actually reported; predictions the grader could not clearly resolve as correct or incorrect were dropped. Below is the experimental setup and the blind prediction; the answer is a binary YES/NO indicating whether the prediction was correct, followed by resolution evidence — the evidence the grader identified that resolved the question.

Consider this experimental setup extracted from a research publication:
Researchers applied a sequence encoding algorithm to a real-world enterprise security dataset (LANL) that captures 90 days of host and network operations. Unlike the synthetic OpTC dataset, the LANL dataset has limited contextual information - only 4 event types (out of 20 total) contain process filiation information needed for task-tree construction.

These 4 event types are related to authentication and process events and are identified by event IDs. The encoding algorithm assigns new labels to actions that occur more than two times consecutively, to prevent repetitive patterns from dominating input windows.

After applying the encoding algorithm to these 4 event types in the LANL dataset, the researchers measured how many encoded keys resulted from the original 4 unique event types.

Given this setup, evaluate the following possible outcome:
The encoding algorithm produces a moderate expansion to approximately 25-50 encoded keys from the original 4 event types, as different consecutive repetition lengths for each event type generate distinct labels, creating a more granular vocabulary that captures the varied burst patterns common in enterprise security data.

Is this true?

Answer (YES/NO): NO